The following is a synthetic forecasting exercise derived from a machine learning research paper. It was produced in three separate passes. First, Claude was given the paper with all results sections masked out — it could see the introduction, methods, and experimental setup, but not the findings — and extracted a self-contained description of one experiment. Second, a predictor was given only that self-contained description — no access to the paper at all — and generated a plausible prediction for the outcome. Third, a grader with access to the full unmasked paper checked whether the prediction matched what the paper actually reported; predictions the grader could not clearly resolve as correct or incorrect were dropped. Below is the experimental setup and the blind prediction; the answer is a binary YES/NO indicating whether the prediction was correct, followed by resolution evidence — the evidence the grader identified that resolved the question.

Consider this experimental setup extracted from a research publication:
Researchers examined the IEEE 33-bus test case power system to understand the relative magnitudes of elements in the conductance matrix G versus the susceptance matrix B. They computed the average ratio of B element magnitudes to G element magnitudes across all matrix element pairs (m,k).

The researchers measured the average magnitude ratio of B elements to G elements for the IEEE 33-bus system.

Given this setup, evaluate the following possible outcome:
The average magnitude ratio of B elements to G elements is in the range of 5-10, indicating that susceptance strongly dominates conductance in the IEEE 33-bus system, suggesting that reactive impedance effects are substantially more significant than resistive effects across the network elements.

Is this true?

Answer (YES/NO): NO